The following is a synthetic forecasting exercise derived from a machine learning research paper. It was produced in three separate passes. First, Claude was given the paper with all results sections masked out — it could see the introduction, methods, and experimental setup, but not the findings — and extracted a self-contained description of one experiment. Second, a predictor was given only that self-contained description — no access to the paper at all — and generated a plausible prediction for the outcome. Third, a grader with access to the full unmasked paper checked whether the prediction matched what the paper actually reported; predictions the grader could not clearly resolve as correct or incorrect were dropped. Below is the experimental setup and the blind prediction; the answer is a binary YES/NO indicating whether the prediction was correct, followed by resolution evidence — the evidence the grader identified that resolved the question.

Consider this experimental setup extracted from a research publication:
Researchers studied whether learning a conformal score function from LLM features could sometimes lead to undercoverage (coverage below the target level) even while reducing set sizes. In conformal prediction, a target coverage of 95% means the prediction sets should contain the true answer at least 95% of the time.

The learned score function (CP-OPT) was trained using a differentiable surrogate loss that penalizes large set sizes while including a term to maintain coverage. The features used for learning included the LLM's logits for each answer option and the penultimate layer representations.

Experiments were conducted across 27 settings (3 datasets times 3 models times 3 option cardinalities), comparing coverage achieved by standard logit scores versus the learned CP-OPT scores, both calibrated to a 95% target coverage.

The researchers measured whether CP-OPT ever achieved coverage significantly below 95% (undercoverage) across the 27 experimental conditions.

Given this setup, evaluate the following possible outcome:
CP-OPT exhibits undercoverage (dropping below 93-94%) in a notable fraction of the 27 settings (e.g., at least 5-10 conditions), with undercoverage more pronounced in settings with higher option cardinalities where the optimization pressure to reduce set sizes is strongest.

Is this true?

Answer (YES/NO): NO